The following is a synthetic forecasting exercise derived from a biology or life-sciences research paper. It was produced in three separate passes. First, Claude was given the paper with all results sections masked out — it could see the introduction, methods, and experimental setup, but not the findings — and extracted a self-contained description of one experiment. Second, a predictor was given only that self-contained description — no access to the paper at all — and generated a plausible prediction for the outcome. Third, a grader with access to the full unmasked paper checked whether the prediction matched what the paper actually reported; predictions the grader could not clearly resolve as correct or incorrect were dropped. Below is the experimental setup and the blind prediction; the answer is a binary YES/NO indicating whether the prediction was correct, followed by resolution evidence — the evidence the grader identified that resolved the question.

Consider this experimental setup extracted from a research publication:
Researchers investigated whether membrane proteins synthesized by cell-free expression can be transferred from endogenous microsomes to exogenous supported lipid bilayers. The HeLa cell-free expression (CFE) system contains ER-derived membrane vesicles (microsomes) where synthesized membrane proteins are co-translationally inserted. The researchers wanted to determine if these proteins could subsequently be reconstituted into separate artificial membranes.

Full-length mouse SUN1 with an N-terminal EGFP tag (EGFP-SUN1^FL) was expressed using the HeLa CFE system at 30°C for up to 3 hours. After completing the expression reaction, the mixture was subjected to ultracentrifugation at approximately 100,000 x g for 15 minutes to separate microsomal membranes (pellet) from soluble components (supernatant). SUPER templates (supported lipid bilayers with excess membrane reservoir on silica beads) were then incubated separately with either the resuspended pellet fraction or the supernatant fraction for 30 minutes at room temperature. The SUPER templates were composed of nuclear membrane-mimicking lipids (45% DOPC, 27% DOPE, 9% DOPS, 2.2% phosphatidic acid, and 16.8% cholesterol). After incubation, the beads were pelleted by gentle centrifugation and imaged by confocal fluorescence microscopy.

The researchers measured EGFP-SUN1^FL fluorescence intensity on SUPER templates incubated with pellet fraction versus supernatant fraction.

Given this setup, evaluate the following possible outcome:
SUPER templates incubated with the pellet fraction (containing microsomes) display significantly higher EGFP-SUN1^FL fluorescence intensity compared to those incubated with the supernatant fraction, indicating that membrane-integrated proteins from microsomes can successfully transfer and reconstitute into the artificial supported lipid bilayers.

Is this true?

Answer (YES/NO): YES